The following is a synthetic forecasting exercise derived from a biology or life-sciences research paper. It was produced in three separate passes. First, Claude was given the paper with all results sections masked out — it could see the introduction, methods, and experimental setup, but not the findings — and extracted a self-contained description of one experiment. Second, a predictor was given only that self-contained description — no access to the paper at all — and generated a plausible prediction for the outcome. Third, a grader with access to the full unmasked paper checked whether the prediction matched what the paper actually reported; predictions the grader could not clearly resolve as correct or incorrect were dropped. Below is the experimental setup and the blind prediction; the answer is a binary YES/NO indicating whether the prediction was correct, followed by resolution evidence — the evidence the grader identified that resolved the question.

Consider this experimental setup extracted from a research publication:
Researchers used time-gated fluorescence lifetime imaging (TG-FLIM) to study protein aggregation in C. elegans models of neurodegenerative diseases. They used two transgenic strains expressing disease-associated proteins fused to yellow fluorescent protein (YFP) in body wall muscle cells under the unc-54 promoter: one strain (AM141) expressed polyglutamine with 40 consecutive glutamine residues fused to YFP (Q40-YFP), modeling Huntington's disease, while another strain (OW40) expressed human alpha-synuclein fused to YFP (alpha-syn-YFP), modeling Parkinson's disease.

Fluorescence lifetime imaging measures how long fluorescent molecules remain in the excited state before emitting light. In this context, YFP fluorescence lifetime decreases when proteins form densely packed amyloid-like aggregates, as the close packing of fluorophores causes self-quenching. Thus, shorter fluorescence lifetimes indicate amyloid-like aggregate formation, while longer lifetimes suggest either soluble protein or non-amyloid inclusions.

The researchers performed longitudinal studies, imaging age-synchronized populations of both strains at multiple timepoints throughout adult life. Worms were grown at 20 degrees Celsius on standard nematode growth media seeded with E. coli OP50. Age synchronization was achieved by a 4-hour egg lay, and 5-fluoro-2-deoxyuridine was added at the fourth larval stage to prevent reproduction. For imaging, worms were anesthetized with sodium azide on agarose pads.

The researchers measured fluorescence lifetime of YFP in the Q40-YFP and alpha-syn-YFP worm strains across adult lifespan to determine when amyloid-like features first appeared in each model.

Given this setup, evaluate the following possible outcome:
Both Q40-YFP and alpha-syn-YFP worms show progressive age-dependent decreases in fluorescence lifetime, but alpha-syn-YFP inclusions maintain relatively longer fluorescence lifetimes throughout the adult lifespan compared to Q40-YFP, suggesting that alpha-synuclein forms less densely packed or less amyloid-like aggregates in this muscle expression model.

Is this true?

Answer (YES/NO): NO